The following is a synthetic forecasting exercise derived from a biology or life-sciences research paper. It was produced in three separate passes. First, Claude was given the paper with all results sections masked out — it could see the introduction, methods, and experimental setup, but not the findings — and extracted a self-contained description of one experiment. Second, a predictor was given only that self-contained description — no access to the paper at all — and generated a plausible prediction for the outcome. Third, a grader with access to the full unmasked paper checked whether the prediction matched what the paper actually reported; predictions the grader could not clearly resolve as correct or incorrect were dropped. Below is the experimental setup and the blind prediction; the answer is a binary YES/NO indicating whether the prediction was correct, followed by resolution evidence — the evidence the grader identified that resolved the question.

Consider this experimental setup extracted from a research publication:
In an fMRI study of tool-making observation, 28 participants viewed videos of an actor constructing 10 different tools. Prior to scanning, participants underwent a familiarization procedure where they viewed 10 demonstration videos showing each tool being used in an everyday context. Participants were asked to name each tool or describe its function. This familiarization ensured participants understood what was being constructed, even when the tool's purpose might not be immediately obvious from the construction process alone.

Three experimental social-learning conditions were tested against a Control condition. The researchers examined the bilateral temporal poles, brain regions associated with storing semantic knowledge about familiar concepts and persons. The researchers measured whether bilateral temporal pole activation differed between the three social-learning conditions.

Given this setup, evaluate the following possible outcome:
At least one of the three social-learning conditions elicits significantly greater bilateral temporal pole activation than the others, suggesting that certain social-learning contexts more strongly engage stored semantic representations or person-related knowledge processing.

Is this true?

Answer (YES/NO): NO